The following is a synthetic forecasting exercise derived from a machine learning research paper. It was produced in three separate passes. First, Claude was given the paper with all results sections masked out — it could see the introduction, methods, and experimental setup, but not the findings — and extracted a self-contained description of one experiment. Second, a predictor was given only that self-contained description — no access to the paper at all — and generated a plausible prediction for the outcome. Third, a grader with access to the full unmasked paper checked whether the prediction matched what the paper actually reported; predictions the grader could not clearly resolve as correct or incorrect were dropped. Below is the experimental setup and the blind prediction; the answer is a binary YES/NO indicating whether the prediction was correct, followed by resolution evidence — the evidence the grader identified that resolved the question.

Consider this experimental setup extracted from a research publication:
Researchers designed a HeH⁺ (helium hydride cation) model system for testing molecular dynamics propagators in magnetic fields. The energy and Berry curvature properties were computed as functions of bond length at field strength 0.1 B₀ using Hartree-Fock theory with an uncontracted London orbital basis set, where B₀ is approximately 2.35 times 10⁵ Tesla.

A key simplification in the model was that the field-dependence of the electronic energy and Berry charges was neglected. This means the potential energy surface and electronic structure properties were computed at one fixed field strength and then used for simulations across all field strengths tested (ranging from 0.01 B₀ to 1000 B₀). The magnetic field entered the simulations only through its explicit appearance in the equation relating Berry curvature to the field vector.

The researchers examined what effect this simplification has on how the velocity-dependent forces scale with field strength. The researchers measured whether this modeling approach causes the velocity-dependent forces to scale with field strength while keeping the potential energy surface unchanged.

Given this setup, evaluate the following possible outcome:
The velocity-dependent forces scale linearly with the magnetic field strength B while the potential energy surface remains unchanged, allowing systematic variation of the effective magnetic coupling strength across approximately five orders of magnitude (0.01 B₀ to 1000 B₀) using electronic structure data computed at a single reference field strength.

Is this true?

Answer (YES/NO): YES